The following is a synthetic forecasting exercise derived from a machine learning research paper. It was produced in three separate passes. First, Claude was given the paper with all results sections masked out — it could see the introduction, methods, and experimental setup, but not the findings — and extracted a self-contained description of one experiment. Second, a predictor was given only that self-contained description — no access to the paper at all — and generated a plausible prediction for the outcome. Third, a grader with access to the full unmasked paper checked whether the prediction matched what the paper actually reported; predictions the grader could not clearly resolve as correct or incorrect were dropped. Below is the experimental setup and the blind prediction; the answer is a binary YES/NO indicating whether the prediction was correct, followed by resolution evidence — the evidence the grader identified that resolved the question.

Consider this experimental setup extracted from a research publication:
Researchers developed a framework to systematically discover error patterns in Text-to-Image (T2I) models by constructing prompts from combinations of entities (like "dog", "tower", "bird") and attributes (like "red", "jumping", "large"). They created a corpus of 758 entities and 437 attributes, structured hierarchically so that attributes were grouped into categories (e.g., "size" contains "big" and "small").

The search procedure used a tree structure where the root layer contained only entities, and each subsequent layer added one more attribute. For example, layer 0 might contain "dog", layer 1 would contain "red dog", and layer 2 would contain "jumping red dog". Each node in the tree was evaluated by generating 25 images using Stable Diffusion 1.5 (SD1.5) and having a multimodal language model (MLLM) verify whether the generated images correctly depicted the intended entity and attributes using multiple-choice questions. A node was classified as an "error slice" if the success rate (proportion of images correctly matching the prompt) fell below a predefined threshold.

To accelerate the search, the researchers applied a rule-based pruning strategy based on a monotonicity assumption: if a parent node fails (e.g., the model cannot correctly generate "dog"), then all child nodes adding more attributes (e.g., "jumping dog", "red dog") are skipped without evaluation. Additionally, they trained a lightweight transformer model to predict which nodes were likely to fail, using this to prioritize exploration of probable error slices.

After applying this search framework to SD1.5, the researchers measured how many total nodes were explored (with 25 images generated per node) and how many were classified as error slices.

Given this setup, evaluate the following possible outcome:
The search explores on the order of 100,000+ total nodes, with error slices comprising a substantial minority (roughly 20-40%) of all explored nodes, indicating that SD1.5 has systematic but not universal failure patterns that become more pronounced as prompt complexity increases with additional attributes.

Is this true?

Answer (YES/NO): NO